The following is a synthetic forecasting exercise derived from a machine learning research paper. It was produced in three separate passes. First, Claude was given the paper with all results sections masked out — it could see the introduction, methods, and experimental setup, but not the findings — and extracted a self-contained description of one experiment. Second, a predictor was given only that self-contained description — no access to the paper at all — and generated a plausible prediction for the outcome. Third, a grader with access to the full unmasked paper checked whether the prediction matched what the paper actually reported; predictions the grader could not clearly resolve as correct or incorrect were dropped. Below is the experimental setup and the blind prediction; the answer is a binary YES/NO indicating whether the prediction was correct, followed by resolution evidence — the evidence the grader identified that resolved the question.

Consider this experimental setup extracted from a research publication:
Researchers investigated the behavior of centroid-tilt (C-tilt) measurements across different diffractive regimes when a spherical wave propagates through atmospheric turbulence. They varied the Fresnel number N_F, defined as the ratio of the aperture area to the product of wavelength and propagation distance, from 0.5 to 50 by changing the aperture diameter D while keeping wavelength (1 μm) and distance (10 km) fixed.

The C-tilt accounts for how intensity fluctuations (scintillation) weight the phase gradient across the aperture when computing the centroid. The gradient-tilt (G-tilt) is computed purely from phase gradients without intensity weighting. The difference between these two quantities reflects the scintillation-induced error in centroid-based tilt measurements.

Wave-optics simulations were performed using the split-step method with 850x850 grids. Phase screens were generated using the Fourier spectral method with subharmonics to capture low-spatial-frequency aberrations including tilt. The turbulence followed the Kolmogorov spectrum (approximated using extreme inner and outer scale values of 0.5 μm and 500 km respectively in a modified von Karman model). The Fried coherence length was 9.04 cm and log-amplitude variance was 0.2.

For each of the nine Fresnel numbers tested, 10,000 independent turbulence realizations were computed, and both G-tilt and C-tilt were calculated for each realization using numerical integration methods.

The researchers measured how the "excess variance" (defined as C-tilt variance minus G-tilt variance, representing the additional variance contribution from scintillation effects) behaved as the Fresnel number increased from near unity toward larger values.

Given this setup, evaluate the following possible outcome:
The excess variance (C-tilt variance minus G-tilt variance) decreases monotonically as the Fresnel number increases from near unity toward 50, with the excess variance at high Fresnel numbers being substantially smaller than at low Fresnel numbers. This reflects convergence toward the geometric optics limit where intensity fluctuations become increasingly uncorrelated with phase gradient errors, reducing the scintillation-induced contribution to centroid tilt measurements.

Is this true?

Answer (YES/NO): YES